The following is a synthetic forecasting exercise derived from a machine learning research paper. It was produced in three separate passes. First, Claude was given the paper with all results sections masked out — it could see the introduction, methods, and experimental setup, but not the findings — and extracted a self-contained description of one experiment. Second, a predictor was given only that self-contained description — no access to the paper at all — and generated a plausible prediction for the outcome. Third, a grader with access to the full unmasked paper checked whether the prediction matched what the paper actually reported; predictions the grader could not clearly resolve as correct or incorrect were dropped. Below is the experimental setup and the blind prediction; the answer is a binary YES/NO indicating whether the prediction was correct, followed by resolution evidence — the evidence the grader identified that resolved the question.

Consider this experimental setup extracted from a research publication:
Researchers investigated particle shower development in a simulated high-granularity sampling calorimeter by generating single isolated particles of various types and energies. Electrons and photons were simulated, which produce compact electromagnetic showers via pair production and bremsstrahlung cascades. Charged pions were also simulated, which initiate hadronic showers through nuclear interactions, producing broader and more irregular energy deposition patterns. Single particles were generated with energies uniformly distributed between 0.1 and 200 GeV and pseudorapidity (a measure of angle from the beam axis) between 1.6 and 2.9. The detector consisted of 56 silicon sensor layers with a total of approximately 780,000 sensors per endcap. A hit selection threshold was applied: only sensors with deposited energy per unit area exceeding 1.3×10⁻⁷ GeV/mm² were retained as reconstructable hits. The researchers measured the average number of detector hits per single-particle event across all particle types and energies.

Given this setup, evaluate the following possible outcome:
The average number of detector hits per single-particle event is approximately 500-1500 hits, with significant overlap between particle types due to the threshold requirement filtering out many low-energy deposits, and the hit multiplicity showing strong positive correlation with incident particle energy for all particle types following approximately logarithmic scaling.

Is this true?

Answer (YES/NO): NO